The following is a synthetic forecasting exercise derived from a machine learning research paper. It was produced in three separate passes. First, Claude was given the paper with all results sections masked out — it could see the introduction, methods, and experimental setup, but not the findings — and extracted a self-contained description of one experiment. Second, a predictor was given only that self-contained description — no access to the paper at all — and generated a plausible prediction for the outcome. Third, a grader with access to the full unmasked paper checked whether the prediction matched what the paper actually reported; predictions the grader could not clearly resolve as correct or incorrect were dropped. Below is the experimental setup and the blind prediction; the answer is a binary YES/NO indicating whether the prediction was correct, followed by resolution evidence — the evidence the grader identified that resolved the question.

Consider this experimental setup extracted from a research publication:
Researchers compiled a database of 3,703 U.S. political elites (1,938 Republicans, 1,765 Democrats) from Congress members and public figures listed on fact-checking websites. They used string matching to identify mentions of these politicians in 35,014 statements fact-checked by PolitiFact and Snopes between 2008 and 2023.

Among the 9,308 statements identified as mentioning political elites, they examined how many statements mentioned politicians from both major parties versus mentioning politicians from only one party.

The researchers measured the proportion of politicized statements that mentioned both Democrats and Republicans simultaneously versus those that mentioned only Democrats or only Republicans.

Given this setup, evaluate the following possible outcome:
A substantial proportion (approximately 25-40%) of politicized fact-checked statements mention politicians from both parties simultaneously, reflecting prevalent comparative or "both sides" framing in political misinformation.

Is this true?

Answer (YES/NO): NO